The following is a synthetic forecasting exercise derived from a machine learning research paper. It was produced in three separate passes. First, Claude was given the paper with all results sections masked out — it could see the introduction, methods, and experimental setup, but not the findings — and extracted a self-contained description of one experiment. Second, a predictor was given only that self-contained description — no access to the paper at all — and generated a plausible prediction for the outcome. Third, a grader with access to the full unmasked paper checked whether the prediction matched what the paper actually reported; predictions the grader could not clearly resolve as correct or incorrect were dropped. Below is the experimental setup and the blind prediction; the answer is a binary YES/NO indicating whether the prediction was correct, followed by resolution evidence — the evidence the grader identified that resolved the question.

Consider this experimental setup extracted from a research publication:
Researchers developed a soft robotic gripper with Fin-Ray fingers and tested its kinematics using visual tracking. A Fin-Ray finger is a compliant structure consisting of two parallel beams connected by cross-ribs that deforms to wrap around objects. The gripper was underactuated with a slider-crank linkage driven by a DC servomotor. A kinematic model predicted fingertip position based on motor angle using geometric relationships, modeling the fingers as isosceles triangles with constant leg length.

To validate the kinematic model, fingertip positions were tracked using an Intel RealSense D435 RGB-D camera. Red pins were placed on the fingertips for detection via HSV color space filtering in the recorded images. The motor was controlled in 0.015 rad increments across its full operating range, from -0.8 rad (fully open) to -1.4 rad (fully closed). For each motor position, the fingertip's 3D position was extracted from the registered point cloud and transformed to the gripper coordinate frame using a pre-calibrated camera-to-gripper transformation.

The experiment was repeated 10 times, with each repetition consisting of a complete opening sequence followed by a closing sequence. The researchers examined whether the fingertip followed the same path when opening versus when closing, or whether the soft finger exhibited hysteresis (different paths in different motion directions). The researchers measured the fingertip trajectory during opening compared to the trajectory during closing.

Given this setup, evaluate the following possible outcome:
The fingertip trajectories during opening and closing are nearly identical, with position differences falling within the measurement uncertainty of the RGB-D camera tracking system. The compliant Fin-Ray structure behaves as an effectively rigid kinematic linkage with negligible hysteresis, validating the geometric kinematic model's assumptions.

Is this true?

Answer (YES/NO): NO